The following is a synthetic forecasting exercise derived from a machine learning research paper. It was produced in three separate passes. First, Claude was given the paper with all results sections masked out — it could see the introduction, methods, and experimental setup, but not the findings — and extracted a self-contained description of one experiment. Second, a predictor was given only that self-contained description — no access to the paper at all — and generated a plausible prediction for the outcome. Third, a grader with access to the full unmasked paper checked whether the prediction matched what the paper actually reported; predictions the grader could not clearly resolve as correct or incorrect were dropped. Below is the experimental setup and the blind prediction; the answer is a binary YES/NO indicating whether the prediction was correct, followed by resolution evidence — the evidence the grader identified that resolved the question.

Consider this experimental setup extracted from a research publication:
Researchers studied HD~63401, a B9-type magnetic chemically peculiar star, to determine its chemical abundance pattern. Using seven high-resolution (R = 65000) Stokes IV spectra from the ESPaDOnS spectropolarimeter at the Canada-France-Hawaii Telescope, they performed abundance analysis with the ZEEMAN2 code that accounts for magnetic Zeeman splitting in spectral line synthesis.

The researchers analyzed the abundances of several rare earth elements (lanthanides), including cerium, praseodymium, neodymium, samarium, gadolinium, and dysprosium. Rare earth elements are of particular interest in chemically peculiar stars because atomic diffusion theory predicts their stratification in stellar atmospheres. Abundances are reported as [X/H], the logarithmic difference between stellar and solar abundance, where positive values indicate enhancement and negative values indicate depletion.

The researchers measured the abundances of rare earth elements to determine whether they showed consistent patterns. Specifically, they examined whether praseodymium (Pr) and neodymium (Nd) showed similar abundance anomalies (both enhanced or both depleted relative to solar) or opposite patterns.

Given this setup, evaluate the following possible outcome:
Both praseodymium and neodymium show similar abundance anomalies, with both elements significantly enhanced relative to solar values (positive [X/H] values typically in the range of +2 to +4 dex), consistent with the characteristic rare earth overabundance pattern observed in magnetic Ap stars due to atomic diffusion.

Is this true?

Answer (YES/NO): NO